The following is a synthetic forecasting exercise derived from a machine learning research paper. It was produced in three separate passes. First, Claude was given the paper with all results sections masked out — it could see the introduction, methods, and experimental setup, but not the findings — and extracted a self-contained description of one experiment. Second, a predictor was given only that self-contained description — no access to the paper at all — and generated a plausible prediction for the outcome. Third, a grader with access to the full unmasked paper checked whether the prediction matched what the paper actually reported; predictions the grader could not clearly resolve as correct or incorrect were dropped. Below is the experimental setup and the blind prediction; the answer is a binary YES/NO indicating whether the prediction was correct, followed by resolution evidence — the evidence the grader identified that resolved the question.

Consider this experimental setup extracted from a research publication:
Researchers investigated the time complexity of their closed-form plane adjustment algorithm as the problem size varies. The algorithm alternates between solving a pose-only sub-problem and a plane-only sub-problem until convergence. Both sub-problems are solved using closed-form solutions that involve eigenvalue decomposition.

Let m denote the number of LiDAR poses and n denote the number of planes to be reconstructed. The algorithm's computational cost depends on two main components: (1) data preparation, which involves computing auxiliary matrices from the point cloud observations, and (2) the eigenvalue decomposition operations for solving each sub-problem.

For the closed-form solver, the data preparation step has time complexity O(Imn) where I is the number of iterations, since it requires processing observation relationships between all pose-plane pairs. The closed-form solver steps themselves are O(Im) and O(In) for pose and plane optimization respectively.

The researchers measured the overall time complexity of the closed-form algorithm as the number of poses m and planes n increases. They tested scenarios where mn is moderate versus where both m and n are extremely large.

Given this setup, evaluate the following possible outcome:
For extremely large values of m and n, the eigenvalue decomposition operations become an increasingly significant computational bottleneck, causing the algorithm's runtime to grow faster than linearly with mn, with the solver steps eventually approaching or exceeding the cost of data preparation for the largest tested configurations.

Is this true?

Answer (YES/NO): NO